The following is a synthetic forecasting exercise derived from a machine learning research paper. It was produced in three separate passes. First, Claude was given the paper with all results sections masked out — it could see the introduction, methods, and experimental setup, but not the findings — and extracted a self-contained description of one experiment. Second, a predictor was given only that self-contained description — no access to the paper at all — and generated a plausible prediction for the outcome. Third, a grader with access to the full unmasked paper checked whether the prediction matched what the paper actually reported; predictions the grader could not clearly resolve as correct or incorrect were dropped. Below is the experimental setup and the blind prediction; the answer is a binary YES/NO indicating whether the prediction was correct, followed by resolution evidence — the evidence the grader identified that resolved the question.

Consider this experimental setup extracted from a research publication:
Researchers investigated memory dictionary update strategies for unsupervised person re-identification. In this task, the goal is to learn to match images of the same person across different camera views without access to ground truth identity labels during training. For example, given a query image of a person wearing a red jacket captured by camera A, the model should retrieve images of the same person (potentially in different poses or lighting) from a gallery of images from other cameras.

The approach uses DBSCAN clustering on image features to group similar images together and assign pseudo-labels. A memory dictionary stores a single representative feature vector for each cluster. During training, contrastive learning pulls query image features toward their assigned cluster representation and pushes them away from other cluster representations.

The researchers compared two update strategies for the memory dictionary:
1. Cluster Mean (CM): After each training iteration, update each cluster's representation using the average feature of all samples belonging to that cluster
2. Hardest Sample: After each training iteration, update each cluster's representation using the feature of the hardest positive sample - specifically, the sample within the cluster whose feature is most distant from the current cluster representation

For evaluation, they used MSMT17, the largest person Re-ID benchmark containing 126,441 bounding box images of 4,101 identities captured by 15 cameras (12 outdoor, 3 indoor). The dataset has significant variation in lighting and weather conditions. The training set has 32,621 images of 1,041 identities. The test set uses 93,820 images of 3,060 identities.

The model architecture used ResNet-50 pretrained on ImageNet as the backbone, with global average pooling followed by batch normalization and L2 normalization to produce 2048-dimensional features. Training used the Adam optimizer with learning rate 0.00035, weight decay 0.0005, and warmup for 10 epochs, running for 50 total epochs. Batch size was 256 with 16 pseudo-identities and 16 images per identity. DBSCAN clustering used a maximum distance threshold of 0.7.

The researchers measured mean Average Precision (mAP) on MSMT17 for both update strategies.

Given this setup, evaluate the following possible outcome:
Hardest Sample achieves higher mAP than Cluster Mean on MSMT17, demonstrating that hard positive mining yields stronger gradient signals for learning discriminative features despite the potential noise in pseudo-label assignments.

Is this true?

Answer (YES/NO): NO